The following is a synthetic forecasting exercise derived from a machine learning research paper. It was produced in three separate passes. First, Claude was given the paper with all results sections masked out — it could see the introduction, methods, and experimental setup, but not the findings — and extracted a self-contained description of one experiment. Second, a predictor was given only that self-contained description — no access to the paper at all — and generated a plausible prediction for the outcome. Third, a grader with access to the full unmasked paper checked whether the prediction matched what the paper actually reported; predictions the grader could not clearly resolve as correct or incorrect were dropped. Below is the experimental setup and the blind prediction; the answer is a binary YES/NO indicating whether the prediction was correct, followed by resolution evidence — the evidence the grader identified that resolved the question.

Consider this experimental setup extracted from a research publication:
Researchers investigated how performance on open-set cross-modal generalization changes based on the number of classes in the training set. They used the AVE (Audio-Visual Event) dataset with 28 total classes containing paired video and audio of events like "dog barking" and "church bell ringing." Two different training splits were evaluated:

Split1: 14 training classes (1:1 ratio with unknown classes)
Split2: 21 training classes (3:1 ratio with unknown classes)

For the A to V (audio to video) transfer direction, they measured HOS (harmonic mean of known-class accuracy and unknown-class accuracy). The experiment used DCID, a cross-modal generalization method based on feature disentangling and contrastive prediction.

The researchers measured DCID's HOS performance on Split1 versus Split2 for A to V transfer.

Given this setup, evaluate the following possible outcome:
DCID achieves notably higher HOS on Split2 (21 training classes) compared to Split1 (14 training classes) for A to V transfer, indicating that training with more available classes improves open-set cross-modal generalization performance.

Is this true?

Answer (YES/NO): YES